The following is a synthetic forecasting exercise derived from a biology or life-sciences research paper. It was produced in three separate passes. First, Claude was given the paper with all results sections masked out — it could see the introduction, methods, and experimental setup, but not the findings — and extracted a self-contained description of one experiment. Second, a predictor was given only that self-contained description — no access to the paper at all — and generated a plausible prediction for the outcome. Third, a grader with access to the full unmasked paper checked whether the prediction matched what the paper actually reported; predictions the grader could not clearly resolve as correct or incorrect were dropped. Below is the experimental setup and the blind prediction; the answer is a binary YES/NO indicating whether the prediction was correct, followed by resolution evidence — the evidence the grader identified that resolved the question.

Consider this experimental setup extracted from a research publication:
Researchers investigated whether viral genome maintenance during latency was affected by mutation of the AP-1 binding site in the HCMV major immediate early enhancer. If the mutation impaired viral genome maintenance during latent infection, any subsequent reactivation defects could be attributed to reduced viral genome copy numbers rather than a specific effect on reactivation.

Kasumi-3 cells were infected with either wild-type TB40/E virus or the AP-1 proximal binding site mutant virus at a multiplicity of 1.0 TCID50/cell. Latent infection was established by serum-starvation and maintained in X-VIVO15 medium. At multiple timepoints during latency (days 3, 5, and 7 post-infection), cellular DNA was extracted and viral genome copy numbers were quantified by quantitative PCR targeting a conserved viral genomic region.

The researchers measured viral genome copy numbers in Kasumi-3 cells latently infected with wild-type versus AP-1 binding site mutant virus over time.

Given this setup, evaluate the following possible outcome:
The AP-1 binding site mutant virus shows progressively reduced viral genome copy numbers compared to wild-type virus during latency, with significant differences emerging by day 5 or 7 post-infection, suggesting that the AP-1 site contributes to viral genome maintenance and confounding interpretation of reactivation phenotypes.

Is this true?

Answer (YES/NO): NO